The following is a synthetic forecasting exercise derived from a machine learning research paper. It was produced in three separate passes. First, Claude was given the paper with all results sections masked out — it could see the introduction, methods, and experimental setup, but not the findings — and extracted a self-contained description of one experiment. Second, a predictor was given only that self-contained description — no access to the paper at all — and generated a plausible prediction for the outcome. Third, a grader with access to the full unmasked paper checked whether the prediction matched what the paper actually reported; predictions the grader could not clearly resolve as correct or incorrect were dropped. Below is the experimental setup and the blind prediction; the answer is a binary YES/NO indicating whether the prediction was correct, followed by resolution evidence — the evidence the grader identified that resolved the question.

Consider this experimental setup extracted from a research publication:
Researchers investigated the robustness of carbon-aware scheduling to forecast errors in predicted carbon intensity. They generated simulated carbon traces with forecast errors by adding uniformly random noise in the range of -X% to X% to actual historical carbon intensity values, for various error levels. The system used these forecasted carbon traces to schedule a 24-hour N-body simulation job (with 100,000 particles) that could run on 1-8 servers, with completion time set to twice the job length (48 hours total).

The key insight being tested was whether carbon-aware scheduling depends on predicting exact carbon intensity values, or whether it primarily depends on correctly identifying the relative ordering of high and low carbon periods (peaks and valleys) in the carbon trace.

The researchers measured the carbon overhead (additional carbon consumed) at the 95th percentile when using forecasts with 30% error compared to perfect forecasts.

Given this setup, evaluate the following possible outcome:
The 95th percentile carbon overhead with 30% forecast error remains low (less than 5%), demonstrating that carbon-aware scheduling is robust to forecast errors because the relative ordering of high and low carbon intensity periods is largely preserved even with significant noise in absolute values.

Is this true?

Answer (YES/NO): YES